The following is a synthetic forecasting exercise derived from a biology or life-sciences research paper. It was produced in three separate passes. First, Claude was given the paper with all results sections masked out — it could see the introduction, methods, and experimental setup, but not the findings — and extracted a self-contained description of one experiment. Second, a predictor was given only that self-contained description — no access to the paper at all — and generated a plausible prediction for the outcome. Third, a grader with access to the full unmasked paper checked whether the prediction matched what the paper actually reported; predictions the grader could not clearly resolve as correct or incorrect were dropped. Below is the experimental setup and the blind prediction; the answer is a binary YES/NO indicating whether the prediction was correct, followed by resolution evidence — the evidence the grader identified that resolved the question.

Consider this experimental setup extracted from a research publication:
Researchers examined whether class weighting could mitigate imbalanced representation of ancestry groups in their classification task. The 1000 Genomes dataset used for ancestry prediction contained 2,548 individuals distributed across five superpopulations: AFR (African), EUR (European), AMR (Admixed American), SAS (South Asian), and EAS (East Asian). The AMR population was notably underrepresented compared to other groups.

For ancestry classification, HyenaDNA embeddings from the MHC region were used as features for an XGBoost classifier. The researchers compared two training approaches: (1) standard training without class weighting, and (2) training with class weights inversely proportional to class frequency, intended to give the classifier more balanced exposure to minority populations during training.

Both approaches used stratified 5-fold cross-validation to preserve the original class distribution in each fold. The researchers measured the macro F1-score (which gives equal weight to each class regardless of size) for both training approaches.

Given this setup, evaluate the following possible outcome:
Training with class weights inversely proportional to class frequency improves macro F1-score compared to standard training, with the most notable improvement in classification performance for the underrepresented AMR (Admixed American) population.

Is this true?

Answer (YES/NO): NO